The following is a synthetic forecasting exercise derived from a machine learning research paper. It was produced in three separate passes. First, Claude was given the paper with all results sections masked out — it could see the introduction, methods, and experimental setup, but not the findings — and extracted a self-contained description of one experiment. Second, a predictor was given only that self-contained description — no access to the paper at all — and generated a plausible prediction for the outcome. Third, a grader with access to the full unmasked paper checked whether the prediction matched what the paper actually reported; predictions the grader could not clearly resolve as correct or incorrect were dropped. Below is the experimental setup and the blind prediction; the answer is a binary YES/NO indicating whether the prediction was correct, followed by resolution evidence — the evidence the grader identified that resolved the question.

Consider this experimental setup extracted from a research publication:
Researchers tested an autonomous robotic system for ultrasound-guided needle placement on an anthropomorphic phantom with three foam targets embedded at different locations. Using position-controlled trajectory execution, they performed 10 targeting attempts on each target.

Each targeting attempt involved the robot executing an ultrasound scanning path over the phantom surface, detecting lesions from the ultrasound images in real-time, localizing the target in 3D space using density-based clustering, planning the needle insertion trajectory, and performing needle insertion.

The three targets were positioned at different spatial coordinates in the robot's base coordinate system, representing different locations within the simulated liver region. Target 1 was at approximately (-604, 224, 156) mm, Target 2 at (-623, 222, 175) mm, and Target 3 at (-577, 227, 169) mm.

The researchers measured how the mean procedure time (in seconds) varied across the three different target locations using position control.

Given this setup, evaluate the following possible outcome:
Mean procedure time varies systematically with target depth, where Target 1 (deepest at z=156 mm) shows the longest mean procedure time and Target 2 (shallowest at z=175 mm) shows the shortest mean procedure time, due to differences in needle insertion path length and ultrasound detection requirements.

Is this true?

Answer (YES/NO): YES